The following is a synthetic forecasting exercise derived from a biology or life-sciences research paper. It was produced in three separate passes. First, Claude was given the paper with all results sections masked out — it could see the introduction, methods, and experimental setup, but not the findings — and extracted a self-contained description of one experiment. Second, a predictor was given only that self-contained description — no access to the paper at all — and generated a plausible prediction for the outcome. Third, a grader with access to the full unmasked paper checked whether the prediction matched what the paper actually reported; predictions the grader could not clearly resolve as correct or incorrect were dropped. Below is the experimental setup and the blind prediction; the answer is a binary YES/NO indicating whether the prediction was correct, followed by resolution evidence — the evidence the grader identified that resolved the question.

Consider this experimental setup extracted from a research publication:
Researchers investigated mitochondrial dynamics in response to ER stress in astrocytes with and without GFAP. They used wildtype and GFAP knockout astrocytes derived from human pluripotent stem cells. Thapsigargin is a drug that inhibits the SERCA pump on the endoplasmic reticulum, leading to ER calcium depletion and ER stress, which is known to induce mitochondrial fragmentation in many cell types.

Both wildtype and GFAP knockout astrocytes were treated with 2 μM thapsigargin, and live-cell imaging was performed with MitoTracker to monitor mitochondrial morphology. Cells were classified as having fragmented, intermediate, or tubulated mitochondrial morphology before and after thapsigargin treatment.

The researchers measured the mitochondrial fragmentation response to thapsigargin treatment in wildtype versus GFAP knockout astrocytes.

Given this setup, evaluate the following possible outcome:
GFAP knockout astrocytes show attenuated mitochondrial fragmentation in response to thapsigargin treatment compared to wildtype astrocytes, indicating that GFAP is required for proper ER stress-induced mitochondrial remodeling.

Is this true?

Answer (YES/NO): YES